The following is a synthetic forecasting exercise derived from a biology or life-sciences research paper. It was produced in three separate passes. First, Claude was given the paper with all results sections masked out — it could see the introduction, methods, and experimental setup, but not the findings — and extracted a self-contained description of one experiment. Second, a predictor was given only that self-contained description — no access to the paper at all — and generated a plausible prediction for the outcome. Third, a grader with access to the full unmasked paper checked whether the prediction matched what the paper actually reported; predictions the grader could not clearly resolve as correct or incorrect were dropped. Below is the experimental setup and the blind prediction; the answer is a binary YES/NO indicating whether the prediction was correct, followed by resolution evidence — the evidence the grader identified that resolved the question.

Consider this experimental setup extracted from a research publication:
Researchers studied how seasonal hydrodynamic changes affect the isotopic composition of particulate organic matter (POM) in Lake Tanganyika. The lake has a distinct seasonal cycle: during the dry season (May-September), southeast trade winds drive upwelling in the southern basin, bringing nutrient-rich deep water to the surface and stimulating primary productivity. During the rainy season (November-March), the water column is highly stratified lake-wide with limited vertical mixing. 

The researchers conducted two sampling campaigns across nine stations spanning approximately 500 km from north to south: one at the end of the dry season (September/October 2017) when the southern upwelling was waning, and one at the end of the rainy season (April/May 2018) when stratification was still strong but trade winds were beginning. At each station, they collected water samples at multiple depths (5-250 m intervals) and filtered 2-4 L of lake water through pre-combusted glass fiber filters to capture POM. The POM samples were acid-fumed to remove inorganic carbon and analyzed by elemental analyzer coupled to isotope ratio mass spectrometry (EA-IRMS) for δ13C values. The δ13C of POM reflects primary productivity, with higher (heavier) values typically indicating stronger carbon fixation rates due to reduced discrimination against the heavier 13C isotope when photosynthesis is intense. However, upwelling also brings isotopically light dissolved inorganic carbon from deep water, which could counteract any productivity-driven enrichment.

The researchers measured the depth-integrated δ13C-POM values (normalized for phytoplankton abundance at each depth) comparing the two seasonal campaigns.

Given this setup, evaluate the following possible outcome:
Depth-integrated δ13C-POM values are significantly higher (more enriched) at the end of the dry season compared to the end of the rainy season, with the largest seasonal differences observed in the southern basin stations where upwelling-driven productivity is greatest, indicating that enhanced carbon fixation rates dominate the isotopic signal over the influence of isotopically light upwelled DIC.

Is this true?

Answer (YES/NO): NO